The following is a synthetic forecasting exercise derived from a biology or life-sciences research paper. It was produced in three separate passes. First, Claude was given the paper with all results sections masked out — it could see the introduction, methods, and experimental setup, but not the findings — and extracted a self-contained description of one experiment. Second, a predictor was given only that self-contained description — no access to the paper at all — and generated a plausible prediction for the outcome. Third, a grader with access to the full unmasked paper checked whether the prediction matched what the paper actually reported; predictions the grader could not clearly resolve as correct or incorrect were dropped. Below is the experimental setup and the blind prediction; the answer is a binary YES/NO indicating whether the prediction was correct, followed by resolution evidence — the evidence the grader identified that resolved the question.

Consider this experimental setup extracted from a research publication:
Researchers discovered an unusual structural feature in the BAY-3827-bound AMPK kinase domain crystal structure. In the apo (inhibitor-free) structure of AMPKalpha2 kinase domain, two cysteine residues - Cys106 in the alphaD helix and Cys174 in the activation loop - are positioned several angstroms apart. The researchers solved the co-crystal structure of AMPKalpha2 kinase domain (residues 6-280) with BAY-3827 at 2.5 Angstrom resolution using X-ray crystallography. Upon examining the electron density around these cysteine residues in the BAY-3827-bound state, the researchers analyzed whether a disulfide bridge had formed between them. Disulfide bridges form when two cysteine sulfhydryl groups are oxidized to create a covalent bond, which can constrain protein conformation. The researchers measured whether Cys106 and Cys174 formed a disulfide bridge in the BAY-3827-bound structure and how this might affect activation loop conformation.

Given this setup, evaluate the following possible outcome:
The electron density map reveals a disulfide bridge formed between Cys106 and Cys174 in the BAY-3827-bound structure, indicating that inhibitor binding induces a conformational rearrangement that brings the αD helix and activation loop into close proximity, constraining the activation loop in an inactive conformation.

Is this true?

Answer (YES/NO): YES